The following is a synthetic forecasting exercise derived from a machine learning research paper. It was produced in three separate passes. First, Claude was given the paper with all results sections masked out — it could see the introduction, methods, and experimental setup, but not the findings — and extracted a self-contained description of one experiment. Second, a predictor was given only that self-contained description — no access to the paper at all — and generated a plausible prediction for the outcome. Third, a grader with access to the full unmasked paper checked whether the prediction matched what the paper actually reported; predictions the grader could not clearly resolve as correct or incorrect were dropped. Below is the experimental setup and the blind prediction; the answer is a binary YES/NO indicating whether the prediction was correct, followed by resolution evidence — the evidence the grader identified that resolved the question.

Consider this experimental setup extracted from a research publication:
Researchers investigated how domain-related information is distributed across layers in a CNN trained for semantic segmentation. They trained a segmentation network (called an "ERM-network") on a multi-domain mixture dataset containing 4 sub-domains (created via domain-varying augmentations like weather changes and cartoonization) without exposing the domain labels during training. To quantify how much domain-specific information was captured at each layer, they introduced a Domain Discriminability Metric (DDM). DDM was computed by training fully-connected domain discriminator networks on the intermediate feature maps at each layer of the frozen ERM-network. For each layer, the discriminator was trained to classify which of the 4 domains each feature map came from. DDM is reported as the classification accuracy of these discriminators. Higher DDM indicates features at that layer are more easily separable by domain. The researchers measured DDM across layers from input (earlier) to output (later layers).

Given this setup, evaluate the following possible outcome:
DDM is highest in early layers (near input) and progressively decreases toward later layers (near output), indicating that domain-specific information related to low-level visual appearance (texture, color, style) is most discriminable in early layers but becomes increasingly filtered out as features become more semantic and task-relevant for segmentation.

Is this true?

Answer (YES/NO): NO